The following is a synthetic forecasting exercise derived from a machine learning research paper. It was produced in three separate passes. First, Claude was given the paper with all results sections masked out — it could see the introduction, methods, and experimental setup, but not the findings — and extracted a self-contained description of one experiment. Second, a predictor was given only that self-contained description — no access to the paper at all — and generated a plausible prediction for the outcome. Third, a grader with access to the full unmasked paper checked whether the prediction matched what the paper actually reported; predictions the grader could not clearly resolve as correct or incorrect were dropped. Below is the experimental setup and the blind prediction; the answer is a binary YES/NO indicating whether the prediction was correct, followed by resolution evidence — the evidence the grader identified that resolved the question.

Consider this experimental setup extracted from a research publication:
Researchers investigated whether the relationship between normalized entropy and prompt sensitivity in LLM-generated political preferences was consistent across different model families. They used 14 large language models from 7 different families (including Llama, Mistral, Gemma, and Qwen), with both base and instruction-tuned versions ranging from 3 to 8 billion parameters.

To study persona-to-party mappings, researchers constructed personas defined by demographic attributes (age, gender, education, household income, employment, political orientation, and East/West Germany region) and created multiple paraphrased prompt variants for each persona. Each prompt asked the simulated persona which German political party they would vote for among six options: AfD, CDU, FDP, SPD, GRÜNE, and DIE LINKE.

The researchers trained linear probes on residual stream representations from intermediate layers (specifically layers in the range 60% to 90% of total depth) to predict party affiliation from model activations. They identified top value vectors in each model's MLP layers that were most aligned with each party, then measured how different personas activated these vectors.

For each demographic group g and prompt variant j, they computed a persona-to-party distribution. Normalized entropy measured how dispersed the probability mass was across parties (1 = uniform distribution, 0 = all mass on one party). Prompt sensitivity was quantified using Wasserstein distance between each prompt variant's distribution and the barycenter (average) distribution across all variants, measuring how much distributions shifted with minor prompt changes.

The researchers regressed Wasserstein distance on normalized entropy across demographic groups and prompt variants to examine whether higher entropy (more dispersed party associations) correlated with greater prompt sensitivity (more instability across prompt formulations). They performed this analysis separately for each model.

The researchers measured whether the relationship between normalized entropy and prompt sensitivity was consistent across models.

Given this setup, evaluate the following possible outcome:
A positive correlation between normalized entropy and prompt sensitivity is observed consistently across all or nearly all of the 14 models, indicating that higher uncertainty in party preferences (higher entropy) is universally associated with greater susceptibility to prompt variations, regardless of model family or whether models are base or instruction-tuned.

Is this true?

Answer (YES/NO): NO